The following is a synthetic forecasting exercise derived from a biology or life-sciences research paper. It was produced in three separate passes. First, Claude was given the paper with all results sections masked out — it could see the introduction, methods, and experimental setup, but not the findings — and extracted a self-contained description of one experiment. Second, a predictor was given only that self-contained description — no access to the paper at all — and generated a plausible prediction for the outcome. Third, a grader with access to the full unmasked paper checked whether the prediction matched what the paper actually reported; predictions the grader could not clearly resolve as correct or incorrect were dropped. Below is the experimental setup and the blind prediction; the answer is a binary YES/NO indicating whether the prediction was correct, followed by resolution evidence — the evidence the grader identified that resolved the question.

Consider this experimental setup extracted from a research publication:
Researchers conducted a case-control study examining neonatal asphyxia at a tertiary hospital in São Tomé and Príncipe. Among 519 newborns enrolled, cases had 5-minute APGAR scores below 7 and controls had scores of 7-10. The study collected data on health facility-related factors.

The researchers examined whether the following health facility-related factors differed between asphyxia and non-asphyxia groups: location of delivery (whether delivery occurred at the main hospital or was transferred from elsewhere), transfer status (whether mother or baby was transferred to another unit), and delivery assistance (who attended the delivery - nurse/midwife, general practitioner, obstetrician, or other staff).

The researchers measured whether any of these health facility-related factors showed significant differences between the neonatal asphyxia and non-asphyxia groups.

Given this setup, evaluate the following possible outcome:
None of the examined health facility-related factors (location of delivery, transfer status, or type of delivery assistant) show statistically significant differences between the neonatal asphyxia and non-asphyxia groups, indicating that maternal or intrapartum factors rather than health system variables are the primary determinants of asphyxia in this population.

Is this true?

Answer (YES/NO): YES